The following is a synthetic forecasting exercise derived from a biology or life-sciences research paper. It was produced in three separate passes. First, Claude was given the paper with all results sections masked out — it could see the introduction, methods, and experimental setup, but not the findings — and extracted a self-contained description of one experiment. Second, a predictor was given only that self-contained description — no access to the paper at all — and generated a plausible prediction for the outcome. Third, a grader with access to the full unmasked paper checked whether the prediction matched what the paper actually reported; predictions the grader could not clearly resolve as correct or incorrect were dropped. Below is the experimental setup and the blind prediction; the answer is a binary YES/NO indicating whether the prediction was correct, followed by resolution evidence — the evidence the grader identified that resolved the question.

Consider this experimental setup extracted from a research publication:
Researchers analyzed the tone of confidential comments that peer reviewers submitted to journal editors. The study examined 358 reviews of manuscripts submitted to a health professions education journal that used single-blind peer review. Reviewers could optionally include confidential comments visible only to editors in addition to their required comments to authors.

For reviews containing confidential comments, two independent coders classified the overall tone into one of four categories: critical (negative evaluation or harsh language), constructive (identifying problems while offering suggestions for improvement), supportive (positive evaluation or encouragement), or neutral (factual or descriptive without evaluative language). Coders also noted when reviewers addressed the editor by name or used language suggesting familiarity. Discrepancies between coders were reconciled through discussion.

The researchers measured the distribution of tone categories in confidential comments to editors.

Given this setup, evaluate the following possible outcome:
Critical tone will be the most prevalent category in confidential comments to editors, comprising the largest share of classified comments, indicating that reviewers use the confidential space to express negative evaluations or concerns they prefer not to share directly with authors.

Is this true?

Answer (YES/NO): YES